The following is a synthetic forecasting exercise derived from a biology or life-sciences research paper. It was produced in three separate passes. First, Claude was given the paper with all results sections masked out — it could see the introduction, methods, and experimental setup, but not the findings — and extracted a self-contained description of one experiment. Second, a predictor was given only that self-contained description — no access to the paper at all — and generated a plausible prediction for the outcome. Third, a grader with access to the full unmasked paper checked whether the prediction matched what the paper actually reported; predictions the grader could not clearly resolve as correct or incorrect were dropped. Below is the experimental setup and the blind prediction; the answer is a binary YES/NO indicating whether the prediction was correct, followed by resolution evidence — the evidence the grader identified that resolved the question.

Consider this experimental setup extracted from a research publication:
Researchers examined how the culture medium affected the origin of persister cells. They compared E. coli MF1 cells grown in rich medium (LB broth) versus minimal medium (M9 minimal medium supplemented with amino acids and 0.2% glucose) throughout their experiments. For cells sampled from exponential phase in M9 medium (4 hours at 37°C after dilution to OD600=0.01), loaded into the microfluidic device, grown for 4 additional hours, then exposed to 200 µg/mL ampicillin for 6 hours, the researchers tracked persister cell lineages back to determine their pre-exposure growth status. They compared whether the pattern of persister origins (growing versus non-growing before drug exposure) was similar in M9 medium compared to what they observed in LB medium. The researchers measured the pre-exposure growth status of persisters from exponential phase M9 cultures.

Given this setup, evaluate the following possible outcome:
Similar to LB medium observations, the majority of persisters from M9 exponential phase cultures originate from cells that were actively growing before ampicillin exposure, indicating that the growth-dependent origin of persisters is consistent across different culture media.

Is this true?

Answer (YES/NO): YES